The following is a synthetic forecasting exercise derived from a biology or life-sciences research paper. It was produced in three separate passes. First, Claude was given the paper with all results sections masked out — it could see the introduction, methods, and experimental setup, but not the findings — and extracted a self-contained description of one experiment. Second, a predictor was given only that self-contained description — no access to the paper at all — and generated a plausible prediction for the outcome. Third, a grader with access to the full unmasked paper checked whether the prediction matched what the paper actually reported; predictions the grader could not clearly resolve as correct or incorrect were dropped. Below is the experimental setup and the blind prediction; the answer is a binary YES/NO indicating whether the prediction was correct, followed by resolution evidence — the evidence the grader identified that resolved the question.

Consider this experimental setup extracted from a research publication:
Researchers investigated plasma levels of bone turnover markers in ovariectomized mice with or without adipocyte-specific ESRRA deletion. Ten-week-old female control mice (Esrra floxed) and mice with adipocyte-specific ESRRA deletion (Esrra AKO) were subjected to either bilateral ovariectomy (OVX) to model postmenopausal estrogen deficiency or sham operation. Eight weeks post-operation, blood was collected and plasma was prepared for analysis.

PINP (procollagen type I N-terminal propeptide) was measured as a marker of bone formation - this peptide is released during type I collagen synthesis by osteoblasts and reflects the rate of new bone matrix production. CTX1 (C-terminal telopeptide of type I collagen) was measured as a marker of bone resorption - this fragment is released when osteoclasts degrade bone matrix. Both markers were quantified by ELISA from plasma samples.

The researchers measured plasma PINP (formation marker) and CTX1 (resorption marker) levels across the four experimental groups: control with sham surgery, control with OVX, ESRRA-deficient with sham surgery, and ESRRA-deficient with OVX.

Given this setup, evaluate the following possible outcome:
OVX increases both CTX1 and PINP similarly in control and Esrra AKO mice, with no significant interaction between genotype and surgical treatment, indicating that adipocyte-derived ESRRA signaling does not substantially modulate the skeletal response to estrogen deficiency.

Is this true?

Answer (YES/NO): NO